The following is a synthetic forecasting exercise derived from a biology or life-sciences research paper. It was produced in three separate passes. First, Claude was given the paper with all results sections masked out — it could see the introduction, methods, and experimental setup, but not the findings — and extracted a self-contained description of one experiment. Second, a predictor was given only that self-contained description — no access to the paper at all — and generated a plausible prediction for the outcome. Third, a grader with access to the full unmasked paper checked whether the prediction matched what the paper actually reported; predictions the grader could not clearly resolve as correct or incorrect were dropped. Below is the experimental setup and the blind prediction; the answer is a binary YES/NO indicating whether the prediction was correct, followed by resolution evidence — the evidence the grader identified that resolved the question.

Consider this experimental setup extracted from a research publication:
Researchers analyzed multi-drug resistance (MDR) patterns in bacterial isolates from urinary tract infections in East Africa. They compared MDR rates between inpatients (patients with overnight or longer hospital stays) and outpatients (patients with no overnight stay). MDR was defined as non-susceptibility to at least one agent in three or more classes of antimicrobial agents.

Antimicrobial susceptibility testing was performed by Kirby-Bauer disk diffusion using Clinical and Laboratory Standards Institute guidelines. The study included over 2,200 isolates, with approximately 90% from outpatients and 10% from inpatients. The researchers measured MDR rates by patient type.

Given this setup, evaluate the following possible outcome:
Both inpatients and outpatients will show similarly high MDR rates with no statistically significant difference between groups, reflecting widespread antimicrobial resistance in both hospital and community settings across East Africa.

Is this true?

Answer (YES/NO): NO